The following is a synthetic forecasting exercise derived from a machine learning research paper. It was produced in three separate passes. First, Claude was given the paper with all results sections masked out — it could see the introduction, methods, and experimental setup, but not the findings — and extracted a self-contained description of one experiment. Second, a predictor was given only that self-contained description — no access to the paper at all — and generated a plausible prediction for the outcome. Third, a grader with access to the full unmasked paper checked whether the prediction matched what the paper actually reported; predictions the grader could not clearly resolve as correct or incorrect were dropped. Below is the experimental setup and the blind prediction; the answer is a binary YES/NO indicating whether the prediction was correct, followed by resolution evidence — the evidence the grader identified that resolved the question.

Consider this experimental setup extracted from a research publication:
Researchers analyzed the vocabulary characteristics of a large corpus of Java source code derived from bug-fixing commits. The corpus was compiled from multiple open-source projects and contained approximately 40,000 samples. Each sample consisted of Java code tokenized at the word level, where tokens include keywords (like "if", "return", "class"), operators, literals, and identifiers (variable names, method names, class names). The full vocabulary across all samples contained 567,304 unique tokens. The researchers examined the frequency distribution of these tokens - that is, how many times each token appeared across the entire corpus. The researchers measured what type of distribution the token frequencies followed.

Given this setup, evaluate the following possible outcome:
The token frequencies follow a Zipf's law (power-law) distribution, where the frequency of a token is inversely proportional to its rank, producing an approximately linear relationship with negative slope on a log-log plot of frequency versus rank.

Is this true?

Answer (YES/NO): YES